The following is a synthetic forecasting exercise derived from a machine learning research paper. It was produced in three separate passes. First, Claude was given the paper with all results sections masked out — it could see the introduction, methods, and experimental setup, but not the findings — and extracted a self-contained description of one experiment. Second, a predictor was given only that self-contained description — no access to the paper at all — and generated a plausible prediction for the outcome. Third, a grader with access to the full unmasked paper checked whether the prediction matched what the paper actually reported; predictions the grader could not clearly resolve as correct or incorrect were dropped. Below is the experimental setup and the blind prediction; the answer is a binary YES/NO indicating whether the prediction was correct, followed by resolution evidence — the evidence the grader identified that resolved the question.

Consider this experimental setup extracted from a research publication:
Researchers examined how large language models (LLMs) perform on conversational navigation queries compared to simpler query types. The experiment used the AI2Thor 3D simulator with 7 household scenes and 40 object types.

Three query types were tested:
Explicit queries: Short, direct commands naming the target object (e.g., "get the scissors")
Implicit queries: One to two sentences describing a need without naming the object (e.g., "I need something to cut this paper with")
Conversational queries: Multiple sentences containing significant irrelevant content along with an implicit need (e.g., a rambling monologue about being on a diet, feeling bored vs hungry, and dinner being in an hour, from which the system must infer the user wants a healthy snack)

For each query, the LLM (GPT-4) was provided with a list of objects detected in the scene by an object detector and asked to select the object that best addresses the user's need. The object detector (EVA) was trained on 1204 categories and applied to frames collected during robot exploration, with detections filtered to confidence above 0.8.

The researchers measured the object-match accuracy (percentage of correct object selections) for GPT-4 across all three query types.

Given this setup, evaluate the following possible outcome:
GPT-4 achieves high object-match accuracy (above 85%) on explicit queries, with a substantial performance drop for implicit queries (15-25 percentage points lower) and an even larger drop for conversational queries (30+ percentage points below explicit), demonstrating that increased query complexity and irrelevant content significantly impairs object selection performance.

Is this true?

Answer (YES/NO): NO